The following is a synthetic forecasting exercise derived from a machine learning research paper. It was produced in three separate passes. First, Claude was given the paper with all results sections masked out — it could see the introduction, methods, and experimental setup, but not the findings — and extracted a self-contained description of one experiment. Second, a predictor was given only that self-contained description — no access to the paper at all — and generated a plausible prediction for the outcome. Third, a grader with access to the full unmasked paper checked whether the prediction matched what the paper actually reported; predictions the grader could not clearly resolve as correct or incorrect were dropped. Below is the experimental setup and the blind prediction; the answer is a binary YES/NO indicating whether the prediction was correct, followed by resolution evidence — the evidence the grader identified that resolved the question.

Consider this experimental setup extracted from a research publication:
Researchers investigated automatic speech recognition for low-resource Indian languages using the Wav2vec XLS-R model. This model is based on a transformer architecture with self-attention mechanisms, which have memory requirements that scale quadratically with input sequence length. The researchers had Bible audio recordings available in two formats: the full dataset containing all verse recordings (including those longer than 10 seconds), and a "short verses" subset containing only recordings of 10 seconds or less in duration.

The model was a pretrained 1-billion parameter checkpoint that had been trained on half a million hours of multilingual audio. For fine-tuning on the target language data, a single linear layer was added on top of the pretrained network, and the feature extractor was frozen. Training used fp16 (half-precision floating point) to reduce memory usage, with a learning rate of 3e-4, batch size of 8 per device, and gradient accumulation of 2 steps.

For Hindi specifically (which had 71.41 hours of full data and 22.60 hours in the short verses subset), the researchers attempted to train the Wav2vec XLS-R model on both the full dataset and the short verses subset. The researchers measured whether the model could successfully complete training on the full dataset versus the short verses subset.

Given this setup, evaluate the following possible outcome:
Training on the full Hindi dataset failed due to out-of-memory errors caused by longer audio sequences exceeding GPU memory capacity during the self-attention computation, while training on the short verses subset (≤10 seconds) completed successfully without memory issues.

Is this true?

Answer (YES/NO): YES